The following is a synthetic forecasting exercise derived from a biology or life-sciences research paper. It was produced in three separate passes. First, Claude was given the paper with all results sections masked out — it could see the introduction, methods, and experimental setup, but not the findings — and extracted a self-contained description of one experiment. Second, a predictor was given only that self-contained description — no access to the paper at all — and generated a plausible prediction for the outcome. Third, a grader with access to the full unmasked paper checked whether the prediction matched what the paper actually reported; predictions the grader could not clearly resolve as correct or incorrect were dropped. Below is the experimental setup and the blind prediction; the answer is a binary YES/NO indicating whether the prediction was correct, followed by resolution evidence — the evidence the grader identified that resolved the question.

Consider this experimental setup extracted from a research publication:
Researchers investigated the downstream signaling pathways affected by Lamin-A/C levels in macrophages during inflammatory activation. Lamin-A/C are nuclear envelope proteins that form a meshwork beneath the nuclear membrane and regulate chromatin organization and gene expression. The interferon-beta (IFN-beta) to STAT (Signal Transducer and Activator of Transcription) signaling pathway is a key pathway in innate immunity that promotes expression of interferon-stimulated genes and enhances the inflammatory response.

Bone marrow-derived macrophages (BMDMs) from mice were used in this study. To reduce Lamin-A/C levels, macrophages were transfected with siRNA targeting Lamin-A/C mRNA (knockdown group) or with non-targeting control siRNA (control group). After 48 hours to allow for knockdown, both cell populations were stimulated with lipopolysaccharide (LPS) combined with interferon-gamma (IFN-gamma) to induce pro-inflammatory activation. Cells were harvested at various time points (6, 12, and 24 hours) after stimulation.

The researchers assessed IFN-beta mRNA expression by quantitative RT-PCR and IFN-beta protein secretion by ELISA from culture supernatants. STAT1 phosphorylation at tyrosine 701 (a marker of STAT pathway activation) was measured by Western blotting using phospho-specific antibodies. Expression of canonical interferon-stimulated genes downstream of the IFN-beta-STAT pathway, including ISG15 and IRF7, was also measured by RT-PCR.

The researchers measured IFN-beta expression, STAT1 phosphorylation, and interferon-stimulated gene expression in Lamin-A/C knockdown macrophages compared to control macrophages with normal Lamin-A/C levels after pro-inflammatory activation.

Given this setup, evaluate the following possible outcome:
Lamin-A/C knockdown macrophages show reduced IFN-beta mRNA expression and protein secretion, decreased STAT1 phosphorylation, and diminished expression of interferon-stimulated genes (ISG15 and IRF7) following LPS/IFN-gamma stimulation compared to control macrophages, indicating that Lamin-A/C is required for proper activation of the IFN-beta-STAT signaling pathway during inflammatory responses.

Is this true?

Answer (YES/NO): NO